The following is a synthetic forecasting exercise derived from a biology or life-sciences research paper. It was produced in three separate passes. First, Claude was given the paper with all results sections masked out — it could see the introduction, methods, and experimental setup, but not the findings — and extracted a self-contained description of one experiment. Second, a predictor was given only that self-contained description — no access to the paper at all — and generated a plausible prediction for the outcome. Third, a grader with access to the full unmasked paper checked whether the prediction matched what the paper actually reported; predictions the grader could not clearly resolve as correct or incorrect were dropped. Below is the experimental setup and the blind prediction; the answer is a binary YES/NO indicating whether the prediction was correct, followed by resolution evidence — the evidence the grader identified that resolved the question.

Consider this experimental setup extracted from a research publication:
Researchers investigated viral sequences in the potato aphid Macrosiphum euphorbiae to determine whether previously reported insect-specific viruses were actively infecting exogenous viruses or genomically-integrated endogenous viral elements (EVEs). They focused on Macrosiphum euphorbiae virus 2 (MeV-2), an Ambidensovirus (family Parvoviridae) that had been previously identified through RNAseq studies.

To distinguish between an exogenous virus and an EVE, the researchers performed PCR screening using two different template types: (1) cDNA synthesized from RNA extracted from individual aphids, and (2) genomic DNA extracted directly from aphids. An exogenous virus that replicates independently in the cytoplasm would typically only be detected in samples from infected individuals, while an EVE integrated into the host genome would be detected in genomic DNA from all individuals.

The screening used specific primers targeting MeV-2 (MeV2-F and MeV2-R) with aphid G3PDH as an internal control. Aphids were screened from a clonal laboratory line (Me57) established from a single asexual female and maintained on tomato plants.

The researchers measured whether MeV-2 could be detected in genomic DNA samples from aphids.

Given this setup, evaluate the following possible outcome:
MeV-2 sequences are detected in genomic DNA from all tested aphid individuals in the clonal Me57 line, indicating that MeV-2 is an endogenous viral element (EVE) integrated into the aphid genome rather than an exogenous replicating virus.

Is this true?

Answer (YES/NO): YES